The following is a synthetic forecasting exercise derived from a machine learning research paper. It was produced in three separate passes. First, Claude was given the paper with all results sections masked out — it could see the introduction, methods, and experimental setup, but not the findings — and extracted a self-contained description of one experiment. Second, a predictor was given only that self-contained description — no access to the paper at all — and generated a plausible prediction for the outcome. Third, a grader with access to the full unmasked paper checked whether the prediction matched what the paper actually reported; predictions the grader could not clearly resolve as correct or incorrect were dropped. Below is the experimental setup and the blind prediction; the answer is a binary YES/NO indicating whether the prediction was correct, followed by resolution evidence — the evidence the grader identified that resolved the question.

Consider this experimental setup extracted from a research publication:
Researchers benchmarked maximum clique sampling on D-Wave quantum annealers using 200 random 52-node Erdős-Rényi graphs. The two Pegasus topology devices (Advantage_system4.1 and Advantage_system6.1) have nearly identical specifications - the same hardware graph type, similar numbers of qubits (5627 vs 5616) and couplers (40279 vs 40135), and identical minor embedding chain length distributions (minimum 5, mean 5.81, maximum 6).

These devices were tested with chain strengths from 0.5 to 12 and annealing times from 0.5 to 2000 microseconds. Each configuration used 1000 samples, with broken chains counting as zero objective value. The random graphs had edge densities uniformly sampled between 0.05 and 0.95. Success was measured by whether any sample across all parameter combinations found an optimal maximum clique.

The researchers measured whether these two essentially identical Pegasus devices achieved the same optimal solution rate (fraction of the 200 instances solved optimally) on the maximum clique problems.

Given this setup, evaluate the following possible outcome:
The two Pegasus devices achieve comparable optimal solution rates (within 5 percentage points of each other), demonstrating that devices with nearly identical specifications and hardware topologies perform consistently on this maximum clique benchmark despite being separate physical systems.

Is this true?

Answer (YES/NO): YES